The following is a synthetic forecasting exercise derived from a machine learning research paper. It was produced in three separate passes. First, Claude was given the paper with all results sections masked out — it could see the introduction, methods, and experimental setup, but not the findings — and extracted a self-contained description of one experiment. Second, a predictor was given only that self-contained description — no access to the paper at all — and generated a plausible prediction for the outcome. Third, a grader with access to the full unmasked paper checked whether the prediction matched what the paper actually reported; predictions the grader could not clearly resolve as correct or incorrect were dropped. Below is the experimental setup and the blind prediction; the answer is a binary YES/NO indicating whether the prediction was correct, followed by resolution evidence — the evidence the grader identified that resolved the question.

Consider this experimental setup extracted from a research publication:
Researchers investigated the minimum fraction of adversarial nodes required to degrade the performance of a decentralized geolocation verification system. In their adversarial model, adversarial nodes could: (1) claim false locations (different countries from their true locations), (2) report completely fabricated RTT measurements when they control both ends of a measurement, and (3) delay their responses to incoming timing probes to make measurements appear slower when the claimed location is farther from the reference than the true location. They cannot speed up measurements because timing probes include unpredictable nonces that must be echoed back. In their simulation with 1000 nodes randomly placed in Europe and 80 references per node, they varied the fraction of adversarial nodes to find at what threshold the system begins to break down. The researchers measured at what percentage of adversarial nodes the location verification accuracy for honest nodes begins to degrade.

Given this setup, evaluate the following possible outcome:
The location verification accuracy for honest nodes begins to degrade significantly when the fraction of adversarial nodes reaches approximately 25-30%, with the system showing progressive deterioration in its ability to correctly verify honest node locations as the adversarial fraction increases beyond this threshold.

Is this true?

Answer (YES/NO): NO